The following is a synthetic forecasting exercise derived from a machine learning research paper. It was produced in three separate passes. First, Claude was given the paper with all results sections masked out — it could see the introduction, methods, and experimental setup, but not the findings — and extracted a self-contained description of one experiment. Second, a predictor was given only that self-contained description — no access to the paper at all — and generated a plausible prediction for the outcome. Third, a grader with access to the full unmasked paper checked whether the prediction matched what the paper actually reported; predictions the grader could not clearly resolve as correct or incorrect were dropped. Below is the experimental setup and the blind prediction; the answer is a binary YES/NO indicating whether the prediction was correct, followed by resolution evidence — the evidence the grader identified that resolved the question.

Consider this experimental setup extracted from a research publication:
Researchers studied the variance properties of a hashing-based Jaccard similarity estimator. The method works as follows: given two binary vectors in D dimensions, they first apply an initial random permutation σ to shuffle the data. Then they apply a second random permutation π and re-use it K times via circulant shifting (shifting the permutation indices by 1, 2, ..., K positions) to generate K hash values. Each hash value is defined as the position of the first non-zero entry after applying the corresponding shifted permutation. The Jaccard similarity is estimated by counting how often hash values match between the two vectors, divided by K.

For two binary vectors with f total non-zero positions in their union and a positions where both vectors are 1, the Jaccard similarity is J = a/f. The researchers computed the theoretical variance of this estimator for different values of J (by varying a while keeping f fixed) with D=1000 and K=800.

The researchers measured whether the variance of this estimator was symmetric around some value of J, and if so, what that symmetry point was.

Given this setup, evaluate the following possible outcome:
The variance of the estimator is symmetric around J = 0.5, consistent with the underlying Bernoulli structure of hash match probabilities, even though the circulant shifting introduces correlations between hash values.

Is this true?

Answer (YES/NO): YES